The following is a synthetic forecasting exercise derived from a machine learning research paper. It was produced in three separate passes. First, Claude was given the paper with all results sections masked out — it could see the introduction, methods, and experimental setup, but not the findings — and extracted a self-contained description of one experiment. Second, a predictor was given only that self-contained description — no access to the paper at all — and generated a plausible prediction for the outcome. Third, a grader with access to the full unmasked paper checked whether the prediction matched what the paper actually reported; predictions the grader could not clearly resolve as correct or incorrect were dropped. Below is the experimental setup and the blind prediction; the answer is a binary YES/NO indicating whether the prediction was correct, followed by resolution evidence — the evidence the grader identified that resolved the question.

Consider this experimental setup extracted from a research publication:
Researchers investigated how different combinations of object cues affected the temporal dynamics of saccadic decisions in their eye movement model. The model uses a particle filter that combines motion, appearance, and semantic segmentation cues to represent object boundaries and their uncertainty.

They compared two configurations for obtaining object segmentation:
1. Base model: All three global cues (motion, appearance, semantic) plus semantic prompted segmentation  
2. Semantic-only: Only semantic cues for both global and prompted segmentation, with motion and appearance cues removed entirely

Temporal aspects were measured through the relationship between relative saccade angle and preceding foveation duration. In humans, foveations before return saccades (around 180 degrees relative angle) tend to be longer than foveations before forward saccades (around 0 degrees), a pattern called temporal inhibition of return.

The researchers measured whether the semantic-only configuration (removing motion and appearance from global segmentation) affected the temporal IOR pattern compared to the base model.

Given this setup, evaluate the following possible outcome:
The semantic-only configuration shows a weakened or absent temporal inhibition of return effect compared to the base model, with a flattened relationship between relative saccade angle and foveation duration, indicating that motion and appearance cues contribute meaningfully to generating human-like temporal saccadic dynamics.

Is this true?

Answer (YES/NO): NO